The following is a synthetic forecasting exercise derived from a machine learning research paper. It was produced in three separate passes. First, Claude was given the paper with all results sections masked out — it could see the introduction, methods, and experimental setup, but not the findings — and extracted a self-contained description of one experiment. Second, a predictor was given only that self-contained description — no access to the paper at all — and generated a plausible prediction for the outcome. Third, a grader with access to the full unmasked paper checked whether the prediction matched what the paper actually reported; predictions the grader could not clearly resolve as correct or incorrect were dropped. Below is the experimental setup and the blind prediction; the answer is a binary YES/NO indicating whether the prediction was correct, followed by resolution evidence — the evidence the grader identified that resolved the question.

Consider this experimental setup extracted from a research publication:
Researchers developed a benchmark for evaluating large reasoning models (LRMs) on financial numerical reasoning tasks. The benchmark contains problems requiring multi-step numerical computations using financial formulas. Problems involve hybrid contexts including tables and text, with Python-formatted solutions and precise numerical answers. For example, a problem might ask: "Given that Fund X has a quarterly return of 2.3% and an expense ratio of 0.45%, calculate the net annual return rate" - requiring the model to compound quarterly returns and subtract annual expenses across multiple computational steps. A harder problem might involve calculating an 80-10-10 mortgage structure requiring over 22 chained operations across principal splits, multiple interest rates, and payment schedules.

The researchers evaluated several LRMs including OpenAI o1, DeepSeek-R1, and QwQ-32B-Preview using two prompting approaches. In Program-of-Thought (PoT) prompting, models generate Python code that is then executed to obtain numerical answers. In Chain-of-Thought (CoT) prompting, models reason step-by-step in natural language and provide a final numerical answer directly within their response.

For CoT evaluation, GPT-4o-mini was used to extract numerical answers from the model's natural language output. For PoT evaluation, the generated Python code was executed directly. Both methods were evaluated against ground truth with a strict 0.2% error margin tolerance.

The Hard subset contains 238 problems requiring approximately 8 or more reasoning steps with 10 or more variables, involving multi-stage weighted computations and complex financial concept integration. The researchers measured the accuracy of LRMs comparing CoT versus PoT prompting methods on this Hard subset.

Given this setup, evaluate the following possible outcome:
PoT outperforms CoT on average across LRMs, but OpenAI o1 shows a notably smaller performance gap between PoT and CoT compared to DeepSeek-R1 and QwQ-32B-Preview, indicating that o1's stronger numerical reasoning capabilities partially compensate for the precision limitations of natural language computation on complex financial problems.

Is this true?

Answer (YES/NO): NO